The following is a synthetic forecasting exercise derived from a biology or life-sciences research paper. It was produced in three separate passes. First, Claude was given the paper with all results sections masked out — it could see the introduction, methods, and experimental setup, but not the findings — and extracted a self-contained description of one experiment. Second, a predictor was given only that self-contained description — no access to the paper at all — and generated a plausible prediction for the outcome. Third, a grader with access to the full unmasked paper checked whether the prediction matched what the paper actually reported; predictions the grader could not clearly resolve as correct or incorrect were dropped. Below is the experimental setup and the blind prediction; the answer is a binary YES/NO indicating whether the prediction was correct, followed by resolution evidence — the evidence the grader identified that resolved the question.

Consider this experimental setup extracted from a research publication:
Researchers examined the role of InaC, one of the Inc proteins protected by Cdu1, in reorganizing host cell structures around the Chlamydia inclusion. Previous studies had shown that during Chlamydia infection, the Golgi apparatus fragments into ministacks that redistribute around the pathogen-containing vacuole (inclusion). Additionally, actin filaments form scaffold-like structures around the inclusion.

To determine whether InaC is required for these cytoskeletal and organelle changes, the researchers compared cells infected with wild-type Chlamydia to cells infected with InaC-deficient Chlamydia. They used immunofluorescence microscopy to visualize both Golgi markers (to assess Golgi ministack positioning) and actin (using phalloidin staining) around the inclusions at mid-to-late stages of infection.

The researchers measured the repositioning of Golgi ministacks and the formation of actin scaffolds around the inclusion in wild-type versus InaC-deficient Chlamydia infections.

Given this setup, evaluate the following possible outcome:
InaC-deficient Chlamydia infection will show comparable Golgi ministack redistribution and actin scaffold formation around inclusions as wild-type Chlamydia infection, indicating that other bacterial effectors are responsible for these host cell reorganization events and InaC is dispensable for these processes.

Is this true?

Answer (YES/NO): NO